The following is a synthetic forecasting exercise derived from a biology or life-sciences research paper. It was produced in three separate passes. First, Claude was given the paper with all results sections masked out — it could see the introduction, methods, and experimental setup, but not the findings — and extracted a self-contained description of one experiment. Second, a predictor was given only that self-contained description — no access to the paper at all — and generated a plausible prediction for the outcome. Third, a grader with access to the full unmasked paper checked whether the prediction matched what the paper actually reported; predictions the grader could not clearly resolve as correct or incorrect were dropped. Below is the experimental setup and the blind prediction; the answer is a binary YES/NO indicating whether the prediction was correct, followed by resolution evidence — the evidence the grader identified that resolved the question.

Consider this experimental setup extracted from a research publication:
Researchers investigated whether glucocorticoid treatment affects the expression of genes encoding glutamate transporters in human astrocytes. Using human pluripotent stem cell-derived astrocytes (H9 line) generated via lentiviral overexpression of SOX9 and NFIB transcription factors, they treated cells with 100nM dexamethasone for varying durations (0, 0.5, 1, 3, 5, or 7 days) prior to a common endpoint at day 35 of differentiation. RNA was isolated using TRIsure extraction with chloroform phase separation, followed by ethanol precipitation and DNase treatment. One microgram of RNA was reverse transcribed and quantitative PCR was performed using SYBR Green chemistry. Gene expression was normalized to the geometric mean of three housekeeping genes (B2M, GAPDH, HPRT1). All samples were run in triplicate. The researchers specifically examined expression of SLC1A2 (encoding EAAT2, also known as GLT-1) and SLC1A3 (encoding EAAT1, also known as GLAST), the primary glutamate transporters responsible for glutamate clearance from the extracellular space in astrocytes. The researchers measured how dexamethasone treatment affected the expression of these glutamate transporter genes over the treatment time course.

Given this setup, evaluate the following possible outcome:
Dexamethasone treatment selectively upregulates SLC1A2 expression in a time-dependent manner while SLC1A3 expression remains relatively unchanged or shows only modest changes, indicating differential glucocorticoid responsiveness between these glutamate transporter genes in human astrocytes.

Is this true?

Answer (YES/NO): NO